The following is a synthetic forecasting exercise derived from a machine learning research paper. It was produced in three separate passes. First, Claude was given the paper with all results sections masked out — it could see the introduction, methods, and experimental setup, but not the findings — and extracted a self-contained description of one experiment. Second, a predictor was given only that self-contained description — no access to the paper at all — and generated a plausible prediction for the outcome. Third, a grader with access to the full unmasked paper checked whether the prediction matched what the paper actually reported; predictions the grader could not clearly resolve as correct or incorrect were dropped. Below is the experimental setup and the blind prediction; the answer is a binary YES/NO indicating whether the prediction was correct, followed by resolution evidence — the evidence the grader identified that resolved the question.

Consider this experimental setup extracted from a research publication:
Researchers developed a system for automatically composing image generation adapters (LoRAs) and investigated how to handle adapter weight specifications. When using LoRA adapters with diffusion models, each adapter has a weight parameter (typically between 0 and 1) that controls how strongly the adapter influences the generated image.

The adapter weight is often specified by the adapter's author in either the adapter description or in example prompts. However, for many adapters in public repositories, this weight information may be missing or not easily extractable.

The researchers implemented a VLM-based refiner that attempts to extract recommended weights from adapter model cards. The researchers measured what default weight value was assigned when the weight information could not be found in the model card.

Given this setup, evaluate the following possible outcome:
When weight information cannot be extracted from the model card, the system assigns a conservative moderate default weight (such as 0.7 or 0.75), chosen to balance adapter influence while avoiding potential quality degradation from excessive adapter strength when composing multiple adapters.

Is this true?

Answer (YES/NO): NO